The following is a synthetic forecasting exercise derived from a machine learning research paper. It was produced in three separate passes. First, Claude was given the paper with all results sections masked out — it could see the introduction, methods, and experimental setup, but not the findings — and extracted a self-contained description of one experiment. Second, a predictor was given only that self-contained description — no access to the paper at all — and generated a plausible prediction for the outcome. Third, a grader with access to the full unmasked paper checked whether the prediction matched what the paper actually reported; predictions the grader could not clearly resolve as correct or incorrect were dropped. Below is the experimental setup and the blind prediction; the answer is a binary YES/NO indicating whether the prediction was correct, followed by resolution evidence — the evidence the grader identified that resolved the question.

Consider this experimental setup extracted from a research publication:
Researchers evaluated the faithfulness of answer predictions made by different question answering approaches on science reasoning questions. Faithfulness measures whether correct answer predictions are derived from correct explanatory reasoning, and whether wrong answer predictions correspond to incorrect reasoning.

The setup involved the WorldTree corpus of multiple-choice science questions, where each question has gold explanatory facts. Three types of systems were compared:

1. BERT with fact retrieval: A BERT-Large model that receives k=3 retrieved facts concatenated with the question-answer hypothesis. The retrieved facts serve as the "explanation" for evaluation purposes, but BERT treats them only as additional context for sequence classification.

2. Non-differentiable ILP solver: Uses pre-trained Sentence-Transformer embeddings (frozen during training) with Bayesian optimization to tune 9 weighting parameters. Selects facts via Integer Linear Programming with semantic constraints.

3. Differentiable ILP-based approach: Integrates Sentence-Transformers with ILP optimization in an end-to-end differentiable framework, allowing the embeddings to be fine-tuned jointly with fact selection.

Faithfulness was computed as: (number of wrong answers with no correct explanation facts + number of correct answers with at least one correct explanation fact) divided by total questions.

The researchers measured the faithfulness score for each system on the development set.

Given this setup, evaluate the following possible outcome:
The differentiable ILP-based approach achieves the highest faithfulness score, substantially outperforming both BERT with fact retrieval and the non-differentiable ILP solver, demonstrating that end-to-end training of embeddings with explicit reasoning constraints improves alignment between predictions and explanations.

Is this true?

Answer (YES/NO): NO